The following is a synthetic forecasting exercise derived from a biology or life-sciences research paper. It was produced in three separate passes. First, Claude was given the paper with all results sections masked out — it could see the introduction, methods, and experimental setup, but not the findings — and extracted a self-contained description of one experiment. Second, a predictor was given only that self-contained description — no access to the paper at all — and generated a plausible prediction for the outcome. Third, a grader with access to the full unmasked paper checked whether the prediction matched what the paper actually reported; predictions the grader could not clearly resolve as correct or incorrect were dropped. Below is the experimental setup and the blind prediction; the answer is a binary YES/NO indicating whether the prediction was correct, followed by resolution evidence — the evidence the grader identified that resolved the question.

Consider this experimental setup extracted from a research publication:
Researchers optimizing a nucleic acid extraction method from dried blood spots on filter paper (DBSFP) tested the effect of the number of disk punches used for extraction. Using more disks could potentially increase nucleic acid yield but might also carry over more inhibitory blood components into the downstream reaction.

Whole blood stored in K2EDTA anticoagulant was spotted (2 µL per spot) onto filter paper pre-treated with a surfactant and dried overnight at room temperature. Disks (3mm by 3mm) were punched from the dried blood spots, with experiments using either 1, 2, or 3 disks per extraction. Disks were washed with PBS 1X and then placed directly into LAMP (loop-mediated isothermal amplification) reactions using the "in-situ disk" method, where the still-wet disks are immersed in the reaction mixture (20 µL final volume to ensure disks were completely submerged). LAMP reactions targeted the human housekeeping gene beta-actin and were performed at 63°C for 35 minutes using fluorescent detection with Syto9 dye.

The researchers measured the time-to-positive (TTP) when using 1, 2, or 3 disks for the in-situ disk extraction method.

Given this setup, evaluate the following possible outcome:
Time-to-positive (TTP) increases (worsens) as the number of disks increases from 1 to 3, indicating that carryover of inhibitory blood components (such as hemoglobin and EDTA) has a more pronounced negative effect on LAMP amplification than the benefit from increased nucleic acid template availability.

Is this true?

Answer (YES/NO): NO